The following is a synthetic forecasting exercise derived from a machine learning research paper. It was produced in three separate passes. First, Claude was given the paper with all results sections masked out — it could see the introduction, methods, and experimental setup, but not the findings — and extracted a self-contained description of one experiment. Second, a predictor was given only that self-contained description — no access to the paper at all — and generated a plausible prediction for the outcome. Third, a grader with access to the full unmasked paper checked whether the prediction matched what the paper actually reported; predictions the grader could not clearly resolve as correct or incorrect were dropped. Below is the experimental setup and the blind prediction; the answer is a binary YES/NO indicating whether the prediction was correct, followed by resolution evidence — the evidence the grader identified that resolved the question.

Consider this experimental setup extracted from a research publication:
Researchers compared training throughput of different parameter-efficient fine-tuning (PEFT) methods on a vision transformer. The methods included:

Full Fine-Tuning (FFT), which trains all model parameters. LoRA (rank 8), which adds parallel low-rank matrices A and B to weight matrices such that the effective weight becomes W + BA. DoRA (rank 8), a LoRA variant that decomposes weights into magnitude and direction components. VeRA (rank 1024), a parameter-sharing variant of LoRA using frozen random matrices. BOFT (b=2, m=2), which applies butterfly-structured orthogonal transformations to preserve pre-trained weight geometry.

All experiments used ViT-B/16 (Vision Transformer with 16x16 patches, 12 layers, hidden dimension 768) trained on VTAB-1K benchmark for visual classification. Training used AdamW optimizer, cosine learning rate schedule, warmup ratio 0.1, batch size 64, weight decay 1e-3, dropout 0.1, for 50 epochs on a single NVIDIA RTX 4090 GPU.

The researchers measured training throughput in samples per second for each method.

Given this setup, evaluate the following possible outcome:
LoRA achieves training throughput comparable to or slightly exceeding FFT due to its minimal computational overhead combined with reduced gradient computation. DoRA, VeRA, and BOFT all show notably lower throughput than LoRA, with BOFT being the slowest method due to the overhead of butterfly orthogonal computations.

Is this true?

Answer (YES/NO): YES